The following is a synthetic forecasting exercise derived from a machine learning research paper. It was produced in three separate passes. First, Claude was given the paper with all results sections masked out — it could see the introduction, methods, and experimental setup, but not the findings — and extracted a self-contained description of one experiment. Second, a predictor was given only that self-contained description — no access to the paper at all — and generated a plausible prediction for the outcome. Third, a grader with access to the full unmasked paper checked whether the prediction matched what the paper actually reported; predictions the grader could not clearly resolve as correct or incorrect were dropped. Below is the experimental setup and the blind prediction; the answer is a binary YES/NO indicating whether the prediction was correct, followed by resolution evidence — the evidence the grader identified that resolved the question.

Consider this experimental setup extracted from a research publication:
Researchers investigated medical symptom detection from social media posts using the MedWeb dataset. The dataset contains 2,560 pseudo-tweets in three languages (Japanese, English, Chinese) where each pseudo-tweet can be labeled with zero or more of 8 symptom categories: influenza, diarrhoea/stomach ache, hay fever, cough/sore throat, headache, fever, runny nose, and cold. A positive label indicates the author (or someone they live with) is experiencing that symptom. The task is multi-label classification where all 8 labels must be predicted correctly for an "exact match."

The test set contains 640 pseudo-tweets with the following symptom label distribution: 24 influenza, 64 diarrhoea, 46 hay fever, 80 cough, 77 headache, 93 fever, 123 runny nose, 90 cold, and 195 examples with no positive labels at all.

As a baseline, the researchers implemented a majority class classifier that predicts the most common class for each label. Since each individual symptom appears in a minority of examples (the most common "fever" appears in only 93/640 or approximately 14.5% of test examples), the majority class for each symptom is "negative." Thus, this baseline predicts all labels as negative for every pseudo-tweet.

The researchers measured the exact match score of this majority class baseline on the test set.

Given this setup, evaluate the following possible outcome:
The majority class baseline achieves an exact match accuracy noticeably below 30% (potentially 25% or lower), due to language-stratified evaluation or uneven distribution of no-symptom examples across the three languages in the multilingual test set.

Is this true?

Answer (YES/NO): NO